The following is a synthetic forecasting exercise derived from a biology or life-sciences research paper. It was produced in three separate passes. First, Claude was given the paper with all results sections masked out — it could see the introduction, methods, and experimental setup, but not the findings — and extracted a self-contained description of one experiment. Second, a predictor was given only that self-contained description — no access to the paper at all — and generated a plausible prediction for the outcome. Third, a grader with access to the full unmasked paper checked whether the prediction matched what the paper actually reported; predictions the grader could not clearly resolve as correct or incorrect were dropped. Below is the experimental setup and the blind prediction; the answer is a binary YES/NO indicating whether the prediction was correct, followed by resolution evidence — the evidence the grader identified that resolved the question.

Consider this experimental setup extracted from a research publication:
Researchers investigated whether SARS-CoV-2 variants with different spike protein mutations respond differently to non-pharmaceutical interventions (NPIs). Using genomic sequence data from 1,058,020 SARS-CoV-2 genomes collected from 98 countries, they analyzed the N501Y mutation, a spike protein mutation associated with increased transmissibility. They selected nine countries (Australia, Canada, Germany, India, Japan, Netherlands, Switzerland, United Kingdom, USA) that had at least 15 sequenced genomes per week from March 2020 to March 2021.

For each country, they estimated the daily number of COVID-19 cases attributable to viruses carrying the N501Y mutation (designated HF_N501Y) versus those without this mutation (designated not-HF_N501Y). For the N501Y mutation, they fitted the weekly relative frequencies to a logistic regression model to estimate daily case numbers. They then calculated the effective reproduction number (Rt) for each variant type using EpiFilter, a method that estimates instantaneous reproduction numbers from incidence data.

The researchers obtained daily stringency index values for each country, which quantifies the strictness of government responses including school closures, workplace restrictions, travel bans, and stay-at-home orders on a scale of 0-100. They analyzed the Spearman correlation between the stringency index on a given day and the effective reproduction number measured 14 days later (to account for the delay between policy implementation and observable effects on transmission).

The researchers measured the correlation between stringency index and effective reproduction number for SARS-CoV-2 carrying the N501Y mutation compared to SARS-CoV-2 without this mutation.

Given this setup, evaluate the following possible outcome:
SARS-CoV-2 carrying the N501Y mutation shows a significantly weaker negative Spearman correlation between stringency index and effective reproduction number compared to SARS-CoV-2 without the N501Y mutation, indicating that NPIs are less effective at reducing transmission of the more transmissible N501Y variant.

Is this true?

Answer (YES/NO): NO